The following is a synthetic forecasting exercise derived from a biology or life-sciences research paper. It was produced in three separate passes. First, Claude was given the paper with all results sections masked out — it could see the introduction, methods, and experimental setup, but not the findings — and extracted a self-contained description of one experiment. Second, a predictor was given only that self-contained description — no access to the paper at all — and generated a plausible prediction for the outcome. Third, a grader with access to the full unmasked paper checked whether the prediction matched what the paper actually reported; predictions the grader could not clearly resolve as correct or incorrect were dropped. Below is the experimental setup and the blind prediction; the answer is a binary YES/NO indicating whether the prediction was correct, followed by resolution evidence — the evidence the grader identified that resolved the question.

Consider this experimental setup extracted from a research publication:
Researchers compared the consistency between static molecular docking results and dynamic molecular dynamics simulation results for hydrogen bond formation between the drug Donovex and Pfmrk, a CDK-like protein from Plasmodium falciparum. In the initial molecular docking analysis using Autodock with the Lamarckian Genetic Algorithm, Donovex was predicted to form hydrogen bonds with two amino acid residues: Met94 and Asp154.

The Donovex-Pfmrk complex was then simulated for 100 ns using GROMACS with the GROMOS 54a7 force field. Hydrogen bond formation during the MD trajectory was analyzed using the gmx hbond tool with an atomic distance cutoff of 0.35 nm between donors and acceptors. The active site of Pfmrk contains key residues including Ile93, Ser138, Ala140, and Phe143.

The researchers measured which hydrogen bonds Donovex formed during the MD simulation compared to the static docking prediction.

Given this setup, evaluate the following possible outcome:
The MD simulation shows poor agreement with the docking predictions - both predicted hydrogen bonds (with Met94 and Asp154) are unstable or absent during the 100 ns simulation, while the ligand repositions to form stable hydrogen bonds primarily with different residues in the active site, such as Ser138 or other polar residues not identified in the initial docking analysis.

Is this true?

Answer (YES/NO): NO